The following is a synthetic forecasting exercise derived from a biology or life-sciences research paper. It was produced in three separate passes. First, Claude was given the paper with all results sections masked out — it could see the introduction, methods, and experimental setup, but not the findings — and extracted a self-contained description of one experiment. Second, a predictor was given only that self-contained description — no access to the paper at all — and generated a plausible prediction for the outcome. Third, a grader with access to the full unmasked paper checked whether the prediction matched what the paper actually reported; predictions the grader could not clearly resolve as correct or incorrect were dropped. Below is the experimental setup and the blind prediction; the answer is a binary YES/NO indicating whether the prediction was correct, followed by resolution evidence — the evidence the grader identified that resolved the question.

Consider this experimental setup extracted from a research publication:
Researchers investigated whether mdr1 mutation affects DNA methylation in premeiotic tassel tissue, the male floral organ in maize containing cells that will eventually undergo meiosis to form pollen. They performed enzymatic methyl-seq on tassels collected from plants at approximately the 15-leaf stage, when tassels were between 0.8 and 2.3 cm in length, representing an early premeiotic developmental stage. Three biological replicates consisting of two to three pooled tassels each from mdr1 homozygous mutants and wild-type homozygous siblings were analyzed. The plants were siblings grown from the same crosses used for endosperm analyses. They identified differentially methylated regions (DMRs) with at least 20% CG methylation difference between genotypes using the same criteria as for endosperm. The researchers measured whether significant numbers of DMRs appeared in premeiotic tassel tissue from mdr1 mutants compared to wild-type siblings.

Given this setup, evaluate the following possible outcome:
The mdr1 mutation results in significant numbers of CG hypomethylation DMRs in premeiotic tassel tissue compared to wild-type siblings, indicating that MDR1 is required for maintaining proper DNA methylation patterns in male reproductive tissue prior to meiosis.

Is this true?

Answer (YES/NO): NO